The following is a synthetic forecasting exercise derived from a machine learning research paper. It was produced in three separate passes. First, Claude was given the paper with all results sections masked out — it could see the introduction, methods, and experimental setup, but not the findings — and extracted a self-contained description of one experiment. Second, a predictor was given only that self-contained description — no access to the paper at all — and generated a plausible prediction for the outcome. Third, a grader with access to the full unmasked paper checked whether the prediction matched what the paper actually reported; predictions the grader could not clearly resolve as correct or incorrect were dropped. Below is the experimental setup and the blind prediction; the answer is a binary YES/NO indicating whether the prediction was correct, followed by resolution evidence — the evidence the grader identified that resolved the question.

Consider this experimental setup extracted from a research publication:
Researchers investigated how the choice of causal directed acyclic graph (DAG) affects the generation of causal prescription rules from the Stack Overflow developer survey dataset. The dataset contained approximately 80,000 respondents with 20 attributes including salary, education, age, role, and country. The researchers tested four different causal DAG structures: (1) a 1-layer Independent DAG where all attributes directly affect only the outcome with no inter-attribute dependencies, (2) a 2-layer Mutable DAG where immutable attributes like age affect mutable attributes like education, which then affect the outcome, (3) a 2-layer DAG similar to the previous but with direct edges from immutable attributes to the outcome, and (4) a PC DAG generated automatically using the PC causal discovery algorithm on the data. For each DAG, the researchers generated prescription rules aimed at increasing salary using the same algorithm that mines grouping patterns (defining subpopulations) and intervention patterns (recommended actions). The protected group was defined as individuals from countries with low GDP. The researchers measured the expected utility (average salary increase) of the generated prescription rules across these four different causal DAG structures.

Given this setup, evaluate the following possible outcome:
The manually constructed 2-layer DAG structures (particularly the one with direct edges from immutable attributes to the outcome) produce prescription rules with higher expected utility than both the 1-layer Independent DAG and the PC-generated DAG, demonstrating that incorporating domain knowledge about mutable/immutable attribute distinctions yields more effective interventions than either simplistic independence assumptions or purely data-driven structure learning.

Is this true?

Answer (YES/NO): NO